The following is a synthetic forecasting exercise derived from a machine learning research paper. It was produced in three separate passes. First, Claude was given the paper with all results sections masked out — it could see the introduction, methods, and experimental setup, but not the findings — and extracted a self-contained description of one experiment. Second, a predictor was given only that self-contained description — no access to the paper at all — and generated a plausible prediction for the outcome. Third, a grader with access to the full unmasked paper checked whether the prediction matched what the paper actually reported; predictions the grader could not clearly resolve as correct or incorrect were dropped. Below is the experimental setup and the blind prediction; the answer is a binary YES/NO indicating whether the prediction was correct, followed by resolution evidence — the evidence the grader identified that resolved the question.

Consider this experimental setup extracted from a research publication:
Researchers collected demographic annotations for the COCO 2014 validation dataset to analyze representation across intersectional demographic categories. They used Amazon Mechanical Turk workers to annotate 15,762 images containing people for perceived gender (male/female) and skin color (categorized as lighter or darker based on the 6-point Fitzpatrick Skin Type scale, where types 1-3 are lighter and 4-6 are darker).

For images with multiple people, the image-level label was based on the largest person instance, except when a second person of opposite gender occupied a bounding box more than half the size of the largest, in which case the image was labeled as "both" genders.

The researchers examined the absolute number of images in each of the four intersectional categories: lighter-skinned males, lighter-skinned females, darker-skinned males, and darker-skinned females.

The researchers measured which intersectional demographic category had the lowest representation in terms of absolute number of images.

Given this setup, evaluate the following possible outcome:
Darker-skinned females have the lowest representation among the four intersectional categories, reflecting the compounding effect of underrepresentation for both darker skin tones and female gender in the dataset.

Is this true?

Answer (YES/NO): YES